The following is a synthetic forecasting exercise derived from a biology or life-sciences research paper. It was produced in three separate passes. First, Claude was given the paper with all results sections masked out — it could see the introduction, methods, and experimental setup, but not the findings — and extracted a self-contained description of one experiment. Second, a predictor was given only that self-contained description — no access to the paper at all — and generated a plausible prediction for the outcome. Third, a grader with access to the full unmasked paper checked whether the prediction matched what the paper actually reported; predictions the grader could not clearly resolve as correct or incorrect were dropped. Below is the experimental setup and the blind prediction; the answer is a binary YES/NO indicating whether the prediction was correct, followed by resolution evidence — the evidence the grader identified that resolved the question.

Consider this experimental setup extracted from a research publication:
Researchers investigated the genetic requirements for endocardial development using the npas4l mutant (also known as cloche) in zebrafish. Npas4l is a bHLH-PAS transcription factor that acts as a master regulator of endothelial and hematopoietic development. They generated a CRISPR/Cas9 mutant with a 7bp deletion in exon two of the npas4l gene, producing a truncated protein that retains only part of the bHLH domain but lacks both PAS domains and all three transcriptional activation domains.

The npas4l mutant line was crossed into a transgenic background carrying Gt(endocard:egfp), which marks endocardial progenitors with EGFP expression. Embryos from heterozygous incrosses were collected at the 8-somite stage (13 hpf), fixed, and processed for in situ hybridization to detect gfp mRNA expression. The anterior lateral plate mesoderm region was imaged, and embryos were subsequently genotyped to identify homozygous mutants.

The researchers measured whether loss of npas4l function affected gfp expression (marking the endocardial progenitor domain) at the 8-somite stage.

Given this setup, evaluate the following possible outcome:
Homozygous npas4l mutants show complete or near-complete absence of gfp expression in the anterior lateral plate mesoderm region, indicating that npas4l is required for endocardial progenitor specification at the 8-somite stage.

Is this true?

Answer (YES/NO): YES